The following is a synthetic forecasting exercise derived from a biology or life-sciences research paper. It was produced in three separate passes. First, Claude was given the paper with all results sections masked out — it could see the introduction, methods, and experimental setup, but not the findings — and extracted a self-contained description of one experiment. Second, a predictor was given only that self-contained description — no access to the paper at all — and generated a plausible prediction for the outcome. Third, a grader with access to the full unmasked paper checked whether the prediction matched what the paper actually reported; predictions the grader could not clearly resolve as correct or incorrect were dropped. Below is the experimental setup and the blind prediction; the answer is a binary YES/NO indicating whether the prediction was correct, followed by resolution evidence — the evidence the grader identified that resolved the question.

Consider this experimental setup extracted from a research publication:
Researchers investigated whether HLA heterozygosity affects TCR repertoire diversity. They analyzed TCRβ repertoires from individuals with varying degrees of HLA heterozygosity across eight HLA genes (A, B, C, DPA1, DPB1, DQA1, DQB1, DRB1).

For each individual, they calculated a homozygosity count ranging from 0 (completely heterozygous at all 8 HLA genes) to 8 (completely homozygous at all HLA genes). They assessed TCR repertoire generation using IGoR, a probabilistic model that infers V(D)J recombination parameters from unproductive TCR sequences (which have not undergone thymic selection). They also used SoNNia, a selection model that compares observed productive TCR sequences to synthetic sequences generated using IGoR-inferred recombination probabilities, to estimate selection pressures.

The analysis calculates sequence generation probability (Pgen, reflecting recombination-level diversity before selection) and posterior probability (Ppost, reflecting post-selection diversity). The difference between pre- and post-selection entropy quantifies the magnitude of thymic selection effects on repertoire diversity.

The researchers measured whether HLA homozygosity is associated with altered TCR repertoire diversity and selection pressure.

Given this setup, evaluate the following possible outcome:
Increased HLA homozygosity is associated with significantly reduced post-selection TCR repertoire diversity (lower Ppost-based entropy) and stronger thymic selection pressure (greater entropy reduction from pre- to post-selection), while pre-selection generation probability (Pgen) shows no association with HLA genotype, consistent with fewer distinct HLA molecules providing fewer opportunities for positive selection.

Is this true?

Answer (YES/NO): NO